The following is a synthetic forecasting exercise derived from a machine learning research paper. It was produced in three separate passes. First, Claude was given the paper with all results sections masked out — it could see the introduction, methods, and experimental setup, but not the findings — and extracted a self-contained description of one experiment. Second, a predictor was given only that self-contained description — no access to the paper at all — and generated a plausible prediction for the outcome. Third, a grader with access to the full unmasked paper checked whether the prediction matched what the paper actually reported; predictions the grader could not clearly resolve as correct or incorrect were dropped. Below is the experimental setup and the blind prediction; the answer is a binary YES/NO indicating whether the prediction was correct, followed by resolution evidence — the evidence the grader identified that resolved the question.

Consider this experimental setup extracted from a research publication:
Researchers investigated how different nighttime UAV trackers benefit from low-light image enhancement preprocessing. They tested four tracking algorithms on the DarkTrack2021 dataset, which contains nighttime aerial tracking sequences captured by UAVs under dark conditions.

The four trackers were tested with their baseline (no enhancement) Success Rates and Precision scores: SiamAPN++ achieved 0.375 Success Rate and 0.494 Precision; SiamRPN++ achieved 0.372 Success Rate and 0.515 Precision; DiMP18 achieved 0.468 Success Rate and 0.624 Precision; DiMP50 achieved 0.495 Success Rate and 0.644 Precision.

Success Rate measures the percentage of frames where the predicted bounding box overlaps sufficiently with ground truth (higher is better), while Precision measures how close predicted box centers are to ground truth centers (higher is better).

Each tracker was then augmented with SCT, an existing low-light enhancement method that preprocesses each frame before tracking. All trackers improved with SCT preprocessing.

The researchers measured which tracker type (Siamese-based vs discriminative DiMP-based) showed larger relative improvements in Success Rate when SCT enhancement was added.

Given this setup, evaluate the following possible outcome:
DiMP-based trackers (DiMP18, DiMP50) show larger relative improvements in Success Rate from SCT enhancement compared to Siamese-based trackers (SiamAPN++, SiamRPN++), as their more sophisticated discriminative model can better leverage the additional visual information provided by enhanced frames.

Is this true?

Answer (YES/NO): NO